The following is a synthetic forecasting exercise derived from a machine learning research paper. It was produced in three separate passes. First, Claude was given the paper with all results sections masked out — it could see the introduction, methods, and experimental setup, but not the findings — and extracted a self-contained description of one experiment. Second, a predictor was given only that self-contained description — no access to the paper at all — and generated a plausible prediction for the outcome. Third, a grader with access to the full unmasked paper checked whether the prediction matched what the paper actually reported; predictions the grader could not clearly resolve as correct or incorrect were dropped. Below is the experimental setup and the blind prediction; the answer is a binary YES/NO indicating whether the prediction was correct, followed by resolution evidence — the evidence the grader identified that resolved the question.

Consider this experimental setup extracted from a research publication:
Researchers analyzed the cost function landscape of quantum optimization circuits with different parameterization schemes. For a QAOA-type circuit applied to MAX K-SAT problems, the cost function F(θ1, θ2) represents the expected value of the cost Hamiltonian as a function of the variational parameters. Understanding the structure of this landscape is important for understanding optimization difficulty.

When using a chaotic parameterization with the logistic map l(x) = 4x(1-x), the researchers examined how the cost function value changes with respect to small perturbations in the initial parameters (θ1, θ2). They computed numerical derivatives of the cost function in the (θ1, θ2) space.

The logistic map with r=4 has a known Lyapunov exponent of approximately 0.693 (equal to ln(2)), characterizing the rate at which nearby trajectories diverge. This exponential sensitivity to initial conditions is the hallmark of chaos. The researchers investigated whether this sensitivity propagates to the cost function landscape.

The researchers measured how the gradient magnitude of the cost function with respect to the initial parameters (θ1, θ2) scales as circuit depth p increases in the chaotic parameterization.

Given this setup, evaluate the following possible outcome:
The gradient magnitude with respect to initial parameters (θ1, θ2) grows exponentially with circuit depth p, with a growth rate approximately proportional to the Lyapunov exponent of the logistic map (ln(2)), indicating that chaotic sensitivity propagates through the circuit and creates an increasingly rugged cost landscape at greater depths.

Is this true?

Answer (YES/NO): YES